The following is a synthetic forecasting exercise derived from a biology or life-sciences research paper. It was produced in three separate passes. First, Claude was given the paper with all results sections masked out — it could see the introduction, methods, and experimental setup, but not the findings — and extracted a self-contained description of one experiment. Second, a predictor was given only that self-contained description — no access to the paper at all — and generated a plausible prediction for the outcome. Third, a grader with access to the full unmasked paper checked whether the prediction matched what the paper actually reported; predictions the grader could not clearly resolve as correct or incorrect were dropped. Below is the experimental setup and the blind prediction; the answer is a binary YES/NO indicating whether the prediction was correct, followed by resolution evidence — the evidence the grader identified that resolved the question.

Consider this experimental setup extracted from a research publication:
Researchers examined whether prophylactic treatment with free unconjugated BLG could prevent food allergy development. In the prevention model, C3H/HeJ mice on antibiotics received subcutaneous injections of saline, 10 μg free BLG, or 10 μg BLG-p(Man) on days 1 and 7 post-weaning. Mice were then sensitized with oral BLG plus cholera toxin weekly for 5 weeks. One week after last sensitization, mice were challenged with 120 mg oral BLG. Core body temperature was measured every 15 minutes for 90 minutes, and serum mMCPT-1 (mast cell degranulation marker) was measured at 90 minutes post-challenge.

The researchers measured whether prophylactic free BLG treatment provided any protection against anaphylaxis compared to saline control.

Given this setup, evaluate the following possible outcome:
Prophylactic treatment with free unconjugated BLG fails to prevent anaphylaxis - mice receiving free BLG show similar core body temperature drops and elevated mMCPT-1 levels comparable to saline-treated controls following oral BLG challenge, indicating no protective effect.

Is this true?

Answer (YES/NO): YES